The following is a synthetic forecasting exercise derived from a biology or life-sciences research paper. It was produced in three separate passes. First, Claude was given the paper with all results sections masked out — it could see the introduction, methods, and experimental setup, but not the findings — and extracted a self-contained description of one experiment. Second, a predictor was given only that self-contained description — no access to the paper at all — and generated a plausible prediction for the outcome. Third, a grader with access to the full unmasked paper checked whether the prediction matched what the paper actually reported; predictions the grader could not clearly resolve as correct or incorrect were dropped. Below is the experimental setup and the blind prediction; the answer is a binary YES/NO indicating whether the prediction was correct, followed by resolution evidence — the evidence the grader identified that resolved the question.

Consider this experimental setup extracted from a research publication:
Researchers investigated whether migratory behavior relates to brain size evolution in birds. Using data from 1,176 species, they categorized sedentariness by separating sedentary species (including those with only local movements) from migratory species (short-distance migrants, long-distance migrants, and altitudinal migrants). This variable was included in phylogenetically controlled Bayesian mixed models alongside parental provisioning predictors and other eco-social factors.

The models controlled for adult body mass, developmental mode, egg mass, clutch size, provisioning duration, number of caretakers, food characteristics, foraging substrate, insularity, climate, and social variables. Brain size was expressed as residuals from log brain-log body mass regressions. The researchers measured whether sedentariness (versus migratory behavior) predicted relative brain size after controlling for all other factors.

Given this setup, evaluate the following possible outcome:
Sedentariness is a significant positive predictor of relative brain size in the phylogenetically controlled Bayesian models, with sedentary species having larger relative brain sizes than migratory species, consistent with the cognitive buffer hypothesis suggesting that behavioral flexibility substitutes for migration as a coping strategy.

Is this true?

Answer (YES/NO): NO